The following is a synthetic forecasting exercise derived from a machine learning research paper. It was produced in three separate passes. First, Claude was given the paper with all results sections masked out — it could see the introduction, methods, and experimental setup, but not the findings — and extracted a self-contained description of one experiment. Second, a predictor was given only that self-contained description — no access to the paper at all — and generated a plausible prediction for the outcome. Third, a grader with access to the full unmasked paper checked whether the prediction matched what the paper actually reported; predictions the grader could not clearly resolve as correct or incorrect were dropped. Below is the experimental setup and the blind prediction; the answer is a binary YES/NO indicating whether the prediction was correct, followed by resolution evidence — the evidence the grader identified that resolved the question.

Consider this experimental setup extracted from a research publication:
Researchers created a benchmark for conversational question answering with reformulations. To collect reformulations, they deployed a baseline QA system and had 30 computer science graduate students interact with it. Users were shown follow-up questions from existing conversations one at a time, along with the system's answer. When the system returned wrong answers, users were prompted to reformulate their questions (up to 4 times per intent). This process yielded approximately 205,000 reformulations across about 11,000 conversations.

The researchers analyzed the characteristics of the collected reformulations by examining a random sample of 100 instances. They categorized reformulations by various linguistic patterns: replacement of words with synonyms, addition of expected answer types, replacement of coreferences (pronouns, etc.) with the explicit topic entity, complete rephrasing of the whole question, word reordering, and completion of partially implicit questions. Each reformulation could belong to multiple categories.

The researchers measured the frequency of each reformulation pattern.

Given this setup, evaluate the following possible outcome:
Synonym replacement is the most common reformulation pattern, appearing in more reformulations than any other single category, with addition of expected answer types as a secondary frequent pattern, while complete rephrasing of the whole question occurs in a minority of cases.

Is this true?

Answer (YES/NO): NO